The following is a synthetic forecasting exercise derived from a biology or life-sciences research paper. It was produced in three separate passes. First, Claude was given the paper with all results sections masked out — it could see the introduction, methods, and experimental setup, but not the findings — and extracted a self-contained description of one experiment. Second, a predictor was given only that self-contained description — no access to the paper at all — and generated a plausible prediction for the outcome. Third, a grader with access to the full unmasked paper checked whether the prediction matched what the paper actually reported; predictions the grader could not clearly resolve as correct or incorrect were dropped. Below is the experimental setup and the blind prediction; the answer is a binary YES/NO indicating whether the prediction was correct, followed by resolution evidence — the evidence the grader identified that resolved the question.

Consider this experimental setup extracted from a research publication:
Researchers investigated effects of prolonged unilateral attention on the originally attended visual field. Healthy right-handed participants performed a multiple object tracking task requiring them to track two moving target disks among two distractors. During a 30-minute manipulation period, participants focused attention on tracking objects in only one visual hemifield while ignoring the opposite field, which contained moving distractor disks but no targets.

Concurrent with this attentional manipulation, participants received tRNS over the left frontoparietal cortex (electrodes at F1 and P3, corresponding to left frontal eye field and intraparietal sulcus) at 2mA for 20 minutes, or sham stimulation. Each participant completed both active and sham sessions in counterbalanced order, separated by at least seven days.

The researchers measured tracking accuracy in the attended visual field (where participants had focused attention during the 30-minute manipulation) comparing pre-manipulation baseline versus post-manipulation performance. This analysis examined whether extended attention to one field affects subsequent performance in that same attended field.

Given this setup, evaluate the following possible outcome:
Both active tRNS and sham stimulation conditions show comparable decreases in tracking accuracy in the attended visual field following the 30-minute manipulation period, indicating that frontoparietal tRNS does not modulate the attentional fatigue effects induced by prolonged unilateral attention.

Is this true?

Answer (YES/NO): YES